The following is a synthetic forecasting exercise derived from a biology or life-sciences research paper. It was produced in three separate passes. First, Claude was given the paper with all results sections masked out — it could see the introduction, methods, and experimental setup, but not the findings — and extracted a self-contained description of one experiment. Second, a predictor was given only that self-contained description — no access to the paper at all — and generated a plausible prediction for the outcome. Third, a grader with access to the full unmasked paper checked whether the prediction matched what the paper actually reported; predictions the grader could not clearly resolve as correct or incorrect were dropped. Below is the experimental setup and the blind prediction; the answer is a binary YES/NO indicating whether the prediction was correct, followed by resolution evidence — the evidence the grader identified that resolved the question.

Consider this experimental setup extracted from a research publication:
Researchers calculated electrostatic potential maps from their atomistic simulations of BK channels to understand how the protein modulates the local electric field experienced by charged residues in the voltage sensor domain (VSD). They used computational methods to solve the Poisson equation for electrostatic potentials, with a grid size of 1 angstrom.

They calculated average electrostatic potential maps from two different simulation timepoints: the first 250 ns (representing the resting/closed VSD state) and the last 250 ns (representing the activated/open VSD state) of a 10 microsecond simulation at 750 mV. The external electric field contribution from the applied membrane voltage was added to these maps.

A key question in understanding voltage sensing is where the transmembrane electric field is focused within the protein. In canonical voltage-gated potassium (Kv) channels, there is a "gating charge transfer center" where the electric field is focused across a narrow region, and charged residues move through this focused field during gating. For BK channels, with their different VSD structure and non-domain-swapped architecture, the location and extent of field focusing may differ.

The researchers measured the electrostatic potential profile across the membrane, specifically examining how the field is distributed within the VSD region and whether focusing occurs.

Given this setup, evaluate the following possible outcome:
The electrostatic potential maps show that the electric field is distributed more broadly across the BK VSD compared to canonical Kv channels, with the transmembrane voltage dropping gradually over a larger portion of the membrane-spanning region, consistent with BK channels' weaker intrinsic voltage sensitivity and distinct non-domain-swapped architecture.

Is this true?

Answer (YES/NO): NO